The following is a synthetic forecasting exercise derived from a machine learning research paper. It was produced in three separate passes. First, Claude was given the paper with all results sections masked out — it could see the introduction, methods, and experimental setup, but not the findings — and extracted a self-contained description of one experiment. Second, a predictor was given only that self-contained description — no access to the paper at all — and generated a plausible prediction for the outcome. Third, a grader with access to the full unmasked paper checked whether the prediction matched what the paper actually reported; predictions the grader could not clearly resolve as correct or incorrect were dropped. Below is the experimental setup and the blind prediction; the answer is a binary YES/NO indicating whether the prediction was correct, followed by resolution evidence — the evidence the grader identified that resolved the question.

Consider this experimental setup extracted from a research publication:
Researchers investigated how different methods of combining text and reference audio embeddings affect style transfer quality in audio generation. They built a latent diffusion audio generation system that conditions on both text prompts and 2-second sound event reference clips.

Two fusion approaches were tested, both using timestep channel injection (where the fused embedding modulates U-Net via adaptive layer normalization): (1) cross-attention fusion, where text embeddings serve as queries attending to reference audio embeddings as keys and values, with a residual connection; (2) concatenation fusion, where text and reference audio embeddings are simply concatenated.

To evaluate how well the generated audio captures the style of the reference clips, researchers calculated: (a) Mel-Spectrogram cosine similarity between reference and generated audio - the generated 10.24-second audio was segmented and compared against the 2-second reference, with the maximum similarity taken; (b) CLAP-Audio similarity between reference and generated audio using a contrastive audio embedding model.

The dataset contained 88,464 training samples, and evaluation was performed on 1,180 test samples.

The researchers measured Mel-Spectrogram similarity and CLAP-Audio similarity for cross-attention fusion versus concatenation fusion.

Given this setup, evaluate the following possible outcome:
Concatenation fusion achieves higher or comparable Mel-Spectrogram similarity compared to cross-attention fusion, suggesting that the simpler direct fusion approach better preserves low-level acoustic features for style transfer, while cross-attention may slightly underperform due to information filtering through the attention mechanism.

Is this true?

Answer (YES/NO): NO